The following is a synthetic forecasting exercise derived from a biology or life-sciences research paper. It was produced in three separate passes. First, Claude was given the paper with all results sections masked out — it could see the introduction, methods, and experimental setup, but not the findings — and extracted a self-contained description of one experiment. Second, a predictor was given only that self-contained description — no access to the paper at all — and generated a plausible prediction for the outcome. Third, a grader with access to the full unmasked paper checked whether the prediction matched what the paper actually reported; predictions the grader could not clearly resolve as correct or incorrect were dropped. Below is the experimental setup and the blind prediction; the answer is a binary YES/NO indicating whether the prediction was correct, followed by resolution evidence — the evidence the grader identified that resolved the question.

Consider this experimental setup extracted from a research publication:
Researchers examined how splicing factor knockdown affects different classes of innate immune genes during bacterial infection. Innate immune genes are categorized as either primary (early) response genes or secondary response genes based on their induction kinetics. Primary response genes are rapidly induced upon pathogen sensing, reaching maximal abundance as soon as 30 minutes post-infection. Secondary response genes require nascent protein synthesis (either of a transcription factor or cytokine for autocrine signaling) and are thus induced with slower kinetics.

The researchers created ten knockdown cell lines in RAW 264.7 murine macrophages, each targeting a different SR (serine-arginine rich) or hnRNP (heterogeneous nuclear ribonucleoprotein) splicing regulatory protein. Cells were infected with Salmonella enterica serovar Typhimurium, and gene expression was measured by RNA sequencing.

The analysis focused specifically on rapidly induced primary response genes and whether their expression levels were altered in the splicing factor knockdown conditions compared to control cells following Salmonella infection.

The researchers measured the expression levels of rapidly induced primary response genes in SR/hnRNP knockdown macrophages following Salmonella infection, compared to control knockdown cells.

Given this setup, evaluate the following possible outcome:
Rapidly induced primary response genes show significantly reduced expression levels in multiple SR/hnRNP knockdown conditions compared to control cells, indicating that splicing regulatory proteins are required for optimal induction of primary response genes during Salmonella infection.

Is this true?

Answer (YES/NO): NO